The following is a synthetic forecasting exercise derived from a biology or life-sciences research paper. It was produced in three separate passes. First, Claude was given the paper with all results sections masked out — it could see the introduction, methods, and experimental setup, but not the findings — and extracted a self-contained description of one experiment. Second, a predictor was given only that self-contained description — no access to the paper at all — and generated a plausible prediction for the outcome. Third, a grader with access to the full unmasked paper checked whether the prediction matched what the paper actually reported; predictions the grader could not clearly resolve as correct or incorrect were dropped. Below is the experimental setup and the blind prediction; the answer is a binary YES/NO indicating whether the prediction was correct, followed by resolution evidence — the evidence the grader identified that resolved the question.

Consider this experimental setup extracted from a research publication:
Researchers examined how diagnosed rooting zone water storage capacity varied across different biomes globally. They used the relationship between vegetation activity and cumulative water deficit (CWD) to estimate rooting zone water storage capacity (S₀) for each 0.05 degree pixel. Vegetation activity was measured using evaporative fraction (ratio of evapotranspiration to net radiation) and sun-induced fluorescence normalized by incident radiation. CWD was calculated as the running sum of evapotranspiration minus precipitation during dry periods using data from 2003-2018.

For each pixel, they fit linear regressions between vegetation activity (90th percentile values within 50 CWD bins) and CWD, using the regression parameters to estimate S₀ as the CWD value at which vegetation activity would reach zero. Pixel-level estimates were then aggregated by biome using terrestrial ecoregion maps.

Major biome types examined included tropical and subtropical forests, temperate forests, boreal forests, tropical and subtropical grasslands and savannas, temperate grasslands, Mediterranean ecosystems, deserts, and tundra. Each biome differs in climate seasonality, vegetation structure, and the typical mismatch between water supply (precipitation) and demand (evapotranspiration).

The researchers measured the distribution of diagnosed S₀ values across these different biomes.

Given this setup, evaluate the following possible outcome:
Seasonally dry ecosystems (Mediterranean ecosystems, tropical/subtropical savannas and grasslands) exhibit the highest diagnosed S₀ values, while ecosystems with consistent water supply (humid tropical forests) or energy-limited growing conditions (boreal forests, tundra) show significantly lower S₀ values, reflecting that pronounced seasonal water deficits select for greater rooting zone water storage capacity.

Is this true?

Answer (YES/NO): NO